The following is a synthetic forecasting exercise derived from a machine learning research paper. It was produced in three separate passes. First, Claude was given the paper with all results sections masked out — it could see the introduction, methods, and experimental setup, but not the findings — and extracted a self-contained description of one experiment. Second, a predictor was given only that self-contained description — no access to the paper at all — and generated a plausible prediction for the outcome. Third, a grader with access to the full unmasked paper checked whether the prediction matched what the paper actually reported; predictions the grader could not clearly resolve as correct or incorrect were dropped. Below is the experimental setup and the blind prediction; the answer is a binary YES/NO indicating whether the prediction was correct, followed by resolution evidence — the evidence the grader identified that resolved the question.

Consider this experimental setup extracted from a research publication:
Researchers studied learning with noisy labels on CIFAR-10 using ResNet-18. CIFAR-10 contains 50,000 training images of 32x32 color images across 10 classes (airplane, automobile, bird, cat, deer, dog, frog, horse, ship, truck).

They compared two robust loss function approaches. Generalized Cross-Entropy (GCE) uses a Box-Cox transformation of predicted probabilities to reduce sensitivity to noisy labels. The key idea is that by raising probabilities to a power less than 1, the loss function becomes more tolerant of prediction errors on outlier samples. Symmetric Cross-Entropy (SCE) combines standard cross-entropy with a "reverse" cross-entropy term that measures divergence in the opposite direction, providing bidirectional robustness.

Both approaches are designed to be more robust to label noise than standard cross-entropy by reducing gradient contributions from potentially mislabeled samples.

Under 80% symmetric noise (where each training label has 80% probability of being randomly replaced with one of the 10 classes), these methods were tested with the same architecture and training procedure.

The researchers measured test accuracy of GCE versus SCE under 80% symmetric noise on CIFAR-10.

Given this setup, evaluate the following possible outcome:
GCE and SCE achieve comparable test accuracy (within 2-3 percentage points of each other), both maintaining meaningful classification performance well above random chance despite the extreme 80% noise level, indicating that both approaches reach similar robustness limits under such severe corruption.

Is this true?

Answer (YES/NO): YES